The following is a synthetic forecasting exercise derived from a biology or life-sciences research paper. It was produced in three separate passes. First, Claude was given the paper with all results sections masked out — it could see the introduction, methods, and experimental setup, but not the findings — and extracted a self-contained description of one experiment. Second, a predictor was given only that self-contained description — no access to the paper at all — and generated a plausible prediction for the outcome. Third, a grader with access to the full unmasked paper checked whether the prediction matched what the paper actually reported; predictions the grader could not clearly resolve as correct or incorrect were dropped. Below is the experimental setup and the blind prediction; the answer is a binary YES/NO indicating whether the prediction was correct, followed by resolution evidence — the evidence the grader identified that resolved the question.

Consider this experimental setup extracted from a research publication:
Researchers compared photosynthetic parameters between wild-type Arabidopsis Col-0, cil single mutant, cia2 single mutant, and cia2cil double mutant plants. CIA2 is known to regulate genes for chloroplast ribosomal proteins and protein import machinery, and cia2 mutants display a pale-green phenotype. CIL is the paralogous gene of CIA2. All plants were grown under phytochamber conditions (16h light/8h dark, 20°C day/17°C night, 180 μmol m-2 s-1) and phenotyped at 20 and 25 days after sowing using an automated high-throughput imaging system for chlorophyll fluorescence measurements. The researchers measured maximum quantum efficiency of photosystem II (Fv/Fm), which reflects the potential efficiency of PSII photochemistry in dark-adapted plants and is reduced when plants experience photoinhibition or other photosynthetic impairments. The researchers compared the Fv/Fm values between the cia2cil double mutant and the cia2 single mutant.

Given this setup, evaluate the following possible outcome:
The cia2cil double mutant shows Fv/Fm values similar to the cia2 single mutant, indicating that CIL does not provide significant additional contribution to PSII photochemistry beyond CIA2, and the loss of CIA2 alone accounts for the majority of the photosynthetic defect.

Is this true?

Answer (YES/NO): NO